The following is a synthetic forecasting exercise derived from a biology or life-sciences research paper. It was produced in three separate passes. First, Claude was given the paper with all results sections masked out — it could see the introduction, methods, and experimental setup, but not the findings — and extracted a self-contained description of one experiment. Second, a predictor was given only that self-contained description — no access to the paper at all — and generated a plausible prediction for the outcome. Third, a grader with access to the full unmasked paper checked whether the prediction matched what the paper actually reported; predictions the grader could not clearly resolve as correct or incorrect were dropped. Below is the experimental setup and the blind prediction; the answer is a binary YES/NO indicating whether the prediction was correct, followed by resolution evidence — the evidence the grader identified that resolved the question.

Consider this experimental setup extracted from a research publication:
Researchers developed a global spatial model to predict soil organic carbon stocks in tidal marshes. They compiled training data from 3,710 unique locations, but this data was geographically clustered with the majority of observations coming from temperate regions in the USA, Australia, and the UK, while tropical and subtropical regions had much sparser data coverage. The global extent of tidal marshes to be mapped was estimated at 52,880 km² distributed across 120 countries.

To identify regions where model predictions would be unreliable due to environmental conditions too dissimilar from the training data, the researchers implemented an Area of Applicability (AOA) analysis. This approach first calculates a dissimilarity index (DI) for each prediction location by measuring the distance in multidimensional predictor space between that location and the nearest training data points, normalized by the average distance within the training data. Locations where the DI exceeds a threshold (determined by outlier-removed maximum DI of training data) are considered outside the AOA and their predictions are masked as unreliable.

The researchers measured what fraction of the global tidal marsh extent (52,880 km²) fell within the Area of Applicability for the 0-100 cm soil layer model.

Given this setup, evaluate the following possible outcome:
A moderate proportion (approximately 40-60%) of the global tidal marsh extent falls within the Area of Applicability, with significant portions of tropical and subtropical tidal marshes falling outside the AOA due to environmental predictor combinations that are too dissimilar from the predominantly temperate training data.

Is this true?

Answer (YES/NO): YES